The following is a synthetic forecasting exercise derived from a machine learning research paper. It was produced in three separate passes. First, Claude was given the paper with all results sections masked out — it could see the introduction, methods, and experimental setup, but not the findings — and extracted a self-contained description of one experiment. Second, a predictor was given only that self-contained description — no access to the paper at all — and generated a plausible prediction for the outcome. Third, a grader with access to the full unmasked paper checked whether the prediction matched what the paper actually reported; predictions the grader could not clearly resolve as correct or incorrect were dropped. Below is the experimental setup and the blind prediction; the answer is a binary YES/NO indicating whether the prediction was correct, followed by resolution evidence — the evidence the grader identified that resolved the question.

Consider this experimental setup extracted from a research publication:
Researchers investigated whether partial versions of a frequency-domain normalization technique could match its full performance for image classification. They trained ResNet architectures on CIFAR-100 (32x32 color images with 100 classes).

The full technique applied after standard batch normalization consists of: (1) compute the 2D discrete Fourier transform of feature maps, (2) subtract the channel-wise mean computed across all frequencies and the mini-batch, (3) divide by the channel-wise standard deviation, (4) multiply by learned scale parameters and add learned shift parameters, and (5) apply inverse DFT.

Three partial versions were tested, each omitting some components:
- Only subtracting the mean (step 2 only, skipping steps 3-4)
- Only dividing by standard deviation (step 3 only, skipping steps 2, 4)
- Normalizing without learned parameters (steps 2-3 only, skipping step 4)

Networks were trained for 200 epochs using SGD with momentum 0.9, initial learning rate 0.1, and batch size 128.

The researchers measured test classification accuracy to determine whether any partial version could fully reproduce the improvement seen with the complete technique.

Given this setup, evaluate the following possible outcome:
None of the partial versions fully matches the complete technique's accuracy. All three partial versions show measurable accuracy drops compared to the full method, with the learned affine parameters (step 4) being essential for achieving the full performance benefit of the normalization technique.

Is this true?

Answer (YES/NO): YES